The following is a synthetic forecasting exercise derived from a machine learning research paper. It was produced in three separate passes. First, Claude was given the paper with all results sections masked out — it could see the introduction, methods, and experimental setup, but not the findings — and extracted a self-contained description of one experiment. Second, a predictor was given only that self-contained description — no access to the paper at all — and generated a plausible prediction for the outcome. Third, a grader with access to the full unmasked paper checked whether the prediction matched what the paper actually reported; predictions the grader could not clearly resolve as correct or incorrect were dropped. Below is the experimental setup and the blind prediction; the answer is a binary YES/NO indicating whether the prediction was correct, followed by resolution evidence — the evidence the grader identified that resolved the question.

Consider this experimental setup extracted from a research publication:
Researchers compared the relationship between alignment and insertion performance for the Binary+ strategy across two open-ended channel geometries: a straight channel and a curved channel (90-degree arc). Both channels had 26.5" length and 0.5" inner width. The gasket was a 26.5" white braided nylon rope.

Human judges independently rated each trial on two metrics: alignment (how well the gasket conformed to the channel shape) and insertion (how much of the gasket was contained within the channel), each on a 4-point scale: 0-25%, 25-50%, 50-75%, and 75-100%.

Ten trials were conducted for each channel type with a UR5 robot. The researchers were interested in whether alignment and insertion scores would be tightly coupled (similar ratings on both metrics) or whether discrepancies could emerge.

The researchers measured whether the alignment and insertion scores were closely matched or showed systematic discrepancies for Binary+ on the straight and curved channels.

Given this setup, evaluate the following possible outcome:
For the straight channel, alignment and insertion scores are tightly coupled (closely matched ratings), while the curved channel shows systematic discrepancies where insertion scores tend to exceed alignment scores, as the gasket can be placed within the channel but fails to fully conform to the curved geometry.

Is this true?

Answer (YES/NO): NO